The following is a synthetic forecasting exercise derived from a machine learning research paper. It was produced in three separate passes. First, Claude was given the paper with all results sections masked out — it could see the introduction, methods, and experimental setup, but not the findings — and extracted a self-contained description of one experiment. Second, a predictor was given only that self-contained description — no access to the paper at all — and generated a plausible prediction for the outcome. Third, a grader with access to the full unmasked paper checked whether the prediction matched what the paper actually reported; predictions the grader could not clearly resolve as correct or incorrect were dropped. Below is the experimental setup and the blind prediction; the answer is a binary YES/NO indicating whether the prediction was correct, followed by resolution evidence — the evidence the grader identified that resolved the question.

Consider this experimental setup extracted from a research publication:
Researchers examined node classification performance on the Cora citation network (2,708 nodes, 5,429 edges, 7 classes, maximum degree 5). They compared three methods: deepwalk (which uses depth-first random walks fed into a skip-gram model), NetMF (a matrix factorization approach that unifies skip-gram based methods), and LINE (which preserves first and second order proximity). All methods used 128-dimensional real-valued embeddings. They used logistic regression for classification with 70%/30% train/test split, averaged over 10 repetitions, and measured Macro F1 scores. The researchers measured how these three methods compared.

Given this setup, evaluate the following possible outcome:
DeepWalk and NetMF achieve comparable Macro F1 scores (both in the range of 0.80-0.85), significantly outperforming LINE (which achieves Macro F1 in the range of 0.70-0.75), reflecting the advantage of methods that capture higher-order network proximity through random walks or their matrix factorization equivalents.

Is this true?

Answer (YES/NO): NO